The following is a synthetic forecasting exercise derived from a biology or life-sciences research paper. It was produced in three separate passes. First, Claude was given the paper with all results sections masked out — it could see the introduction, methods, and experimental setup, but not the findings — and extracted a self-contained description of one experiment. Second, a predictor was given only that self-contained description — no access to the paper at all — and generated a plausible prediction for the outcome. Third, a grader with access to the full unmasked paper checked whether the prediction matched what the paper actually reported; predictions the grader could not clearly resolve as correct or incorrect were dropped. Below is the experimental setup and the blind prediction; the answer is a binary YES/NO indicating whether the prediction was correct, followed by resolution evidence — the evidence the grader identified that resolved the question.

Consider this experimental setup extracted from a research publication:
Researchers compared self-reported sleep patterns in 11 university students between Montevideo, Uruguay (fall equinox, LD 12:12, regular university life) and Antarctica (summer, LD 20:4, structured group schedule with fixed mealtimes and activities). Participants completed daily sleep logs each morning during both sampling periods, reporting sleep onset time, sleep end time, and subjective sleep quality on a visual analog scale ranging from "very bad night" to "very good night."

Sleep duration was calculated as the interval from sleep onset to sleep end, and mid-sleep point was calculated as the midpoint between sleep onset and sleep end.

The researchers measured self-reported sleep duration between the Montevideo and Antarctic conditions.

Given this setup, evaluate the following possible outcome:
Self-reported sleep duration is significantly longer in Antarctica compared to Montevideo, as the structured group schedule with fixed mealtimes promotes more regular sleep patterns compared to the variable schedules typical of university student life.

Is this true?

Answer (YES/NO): NO